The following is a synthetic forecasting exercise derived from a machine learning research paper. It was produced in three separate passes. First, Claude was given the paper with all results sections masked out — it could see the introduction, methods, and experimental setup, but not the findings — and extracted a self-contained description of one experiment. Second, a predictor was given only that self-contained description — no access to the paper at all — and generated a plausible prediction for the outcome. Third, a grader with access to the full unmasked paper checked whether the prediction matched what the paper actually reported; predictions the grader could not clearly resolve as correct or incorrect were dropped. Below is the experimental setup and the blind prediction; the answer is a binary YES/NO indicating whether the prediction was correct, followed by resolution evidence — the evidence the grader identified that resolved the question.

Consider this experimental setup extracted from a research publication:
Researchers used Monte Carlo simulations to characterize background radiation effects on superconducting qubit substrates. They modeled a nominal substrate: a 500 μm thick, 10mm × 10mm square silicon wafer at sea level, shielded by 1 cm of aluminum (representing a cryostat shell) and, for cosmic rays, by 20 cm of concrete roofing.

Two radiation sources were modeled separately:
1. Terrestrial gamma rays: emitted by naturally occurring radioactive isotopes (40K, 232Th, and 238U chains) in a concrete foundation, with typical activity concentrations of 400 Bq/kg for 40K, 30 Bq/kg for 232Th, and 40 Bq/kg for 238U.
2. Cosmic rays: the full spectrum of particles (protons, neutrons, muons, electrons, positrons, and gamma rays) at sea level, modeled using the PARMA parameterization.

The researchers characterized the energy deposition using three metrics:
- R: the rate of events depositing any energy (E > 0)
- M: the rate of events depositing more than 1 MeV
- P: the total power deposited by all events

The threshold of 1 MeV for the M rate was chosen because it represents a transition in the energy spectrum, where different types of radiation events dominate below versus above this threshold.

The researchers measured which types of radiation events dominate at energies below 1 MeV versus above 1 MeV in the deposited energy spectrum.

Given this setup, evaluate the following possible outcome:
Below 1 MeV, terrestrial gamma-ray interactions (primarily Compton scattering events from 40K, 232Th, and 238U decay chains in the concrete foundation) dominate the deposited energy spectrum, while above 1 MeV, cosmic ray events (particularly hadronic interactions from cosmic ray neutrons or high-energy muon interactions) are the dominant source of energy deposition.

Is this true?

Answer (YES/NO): NO